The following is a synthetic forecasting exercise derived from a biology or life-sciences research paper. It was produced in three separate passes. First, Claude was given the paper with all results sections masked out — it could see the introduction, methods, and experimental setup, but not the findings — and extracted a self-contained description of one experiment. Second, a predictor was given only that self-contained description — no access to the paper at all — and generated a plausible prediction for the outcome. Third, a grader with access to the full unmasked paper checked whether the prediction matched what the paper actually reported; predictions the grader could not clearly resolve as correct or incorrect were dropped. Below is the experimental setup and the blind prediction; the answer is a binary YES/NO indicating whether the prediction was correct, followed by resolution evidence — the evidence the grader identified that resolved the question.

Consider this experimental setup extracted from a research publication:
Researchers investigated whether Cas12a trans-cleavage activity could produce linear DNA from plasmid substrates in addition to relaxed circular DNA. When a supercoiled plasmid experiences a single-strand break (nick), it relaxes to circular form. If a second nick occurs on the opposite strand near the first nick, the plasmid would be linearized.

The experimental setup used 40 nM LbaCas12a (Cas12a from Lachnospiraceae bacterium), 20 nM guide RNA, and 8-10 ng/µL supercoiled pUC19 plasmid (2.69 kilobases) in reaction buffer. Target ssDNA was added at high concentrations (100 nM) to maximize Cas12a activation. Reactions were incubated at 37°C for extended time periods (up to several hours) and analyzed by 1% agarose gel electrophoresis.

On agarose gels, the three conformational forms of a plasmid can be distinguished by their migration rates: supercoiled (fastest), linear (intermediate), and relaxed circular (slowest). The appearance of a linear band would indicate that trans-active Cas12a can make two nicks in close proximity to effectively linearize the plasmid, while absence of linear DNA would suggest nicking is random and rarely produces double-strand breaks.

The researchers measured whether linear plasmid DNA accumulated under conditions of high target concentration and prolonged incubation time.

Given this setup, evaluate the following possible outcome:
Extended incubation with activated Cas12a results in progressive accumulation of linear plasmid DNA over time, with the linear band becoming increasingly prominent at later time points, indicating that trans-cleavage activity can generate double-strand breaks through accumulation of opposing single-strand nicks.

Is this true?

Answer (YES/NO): YES